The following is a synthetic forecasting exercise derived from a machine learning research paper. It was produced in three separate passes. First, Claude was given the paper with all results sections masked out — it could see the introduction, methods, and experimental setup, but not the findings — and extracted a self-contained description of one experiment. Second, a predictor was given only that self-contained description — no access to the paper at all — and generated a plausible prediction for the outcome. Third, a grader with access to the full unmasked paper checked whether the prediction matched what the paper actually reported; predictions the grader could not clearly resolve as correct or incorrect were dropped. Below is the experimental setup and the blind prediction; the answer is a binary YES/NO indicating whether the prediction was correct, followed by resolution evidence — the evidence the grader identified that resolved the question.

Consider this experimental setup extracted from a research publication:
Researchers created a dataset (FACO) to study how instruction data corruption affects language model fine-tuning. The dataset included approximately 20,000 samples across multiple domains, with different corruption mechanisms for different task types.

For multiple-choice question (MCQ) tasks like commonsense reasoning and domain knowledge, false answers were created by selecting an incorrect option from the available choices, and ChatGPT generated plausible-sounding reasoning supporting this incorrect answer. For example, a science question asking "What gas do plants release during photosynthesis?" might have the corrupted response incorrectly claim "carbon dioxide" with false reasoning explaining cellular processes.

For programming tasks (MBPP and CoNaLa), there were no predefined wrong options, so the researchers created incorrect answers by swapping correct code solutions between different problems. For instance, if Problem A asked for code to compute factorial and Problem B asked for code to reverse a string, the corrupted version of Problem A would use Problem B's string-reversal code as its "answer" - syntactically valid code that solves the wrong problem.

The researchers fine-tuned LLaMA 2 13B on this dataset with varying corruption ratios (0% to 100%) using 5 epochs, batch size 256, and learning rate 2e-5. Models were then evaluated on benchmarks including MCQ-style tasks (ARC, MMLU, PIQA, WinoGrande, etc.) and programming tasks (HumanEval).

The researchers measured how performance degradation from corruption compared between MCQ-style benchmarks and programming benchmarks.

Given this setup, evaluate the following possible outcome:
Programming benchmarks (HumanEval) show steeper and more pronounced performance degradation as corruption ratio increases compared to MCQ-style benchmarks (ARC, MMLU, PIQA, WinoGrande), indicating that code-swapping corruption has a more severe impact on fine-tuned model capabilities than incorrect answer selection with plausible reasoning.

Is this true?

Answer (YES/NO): NO